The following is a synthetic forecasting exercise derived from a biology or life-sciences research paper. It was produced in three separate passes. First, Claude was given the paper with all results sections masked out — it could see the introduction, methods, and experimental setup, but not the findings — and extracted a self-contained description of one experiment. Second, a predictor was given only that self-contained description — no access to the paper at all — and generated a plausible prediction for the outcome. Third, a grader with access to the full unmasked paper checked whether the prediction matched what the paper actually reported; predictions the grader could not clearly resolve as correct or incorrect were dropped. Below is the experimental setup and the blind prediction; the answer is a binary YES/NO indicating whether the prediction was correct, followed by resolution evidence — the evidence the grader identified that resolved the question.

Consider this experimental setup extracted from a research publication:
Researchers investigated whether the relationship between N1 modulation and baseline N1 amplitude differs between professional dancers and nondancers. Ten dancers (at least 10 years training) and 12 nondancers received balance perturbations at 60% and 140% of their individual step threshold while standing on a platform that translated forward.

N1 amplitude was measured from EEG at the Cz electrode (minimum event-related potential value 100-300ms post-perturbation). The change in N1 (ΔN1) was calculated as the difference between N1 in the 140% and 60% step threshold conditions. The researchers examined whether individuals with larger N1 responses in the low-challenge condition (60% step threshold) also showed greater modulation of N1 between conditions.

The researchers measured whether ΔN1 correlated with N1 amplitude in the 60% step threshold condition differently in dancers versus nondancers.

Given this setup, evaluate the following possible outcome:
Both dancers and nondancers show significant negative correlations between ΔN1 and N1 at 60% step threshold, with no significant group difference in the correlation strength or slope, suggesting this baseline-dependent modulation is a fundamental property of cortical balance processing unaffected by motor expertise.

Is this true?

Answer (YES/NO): NO